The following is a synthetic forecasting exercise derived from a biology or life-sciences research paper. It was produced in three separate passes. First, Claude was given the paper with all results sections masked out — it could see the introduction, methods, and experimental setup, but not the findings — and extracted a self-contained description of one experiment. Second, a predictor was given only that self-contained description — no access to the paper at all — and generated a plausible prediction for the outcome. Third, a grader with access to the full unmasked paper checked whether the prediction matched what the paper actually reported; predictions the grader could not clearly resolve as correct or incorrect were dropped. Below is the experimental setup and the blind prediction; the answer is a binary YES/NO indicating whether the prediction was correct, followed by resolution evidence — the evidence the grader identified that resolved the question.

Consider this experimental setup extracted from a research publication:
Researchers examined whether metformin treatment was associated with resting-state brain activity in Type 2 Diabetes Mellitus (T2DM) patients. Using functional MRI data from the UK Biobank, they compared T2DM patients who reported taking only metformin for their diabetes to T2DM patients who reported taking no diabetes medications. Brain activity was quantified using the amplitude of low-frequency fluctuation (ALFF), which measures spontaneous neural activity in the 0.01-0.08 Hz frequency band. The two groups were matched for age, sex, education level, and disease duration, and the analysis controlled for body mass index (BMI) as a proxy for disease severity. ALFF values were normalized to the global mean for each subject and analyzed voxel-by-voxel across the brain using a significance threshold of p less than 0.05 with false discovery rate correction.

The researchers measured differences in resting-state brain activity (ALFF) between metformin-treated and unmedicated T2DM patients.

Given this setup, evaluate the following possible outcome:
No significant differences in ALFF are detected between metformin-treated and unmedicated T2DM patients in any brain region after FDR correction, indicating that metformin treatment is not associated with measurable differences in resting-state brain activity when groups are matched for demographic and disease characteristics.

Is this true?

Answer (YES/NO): YES